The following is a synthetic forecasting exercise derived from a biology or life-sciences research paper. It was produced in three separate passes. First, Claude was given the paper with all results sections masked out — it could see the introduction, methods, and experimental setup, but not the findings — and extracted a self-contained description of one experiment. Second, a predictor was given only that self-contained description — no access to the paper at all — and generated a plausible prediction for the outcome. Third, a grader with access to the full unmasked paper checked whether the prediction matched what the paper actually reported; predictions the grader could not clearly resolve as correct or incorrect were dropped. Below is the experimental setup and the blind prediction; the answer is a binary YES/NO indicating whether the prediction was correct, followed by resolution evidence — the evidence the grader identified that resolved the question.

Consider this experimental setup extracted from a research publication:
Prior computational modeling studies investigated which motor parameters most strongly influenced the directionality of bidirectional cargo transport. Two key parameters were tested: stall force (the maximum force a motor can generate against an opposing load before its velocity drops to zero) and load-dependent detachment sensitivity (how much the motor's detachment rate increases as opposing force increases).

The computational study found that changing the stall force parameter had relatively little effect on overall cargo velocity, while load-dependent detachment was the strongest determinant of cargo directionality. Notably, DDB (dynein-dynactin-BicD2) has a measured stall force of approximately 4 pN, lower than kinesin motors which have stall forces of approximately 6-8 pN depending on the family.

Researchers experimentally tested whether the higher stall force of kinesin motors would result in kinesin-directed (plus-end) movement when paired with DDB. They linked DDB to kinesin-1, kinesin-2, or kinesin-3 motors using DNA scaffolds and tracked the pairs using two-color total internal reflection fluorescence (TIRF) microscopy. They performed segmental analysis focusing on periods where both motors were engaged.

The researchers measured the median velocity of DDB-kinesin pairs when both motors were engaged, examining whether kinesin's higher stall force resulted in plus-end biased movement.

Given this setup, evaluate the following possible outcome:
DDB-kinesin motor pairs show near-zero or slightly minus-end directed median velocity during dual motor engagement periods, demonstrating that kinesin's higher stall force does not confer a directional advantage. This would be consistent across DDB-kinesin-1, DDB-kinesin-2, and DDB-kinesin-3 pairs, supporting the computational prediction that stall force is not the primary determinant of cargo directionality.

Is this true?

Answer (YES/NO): YES